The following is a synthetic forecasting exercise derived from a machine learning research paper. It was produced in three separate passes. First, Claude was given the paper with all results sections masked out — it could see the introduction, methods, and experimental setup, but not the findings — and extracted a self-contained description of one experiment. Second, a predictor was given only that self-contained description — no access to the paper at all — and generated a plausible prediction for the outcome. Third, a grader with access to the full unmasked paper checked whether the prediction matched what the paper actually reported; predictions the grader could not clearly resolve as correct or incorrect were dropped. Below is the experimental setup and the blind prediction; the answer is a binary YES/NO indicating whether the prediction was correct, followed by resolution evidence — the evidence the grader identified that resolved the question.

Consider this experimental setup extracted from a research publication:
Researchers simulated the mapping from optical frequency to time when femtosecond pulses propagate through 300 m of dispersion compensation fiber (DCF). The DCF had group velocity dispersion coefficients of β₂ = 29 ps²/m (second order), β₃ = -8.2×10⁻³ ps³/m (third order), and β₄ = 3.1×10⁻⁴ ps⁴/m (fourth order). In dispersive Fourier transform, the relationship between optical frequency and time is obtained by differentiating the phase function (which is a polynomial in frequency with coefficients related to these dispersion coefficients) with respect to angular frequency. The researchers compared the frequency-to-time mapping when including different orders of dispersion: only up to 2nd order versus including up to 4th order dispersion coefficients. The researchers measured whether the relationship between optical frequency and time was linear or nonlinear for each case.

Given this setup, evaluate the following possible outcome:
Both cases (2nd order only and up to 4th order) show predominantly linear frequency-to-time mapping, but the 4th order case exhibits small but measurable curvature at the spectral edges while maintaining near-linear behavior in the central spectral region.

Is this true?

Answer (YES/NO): NO